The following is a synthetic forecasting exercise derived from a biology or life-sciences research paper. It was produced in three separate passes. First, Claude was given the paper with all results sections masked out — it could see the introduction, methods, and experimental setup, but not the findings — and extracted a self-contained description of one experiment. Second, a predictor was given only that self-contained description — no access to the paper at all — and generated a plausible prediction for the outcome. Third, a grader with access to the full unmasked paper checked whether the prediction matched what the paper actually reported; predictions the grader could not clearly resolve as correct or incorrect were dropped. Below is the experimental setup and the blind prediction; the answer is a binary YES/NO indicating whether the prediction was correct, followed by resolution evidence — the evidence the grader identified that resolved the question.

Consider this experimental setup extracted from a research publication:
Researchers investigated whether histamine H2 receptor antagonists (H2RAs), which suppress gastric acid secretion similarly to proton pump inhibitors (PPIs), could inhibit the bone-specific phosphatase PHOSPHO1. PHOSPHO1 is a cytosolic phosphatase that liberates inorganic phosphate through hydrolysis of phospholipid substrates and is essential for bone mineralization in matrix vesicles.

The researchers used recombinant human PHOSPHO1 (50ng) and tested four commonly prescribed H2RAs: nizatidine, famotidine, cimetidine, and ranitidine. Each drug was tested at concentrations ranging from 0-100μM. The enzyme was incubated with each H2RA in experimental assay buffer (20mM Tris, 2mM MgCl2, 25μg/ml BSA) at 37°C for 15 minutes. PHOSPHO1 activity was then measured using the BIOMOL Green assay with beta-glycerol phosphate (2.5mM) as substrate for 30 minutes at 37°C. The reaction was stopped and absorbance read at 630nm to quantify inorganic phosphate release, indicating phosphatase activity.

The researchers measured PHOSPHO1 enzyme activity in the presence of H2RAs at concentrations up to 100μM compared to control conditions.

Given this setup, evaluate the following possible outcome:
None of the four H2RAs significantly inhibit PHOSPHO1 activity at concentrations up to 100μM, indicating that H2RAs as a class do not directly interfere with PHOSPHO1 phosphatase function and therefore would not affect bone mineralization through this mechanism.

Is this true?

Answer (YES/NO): YES